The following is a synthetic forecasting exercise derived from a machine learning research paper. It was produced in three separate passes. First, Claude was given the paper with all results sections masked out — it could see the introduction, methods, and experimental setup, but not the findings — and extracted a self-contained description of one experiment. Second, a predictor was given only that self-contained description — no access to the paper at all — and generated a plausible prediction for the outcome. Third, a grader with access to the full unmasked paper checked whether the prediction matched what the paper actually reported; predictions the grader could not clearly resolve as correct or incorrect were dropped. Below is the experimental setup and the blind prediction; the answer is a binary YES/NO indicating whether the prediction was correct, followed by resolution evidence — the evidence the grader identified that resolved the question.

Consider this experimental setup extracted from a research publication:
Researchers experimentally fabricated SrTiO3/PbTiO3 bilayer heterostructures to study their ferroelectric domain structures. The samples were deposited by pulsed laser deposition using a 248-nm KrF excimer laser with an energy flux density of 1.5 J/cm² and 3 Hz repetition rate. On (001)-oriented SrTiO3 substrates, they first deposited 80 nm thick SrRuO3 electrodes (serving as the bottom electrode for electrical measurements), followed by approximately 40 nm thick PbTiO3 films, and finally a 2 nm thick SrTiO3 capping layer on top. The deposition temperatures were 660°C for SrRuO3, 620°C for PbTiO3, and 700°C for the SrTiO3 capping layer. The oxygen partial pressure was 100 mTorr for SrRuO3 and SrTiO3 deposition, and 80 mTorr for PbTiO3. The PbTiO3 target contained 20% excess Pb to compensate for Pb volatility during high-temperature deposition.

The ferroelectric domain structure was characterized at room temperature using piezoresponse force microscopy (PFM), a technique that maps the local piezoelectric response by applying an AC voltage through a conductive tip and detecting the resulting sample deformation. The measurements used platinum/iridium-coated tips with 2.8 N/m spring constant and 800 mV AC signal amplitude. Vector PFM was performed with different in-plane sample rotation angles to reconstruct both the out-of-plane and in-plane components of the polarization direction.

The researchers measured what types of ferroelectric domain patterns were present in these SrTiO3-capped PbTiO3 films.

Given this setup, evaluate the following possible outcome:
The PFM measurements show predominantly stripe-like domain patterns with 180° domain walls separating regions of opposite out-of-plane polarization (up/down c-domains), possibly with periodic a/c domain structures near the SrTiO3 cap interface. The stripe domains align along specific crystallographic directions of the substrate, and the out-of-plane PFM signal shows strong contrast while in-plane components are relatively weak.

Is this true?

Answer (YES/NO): NO